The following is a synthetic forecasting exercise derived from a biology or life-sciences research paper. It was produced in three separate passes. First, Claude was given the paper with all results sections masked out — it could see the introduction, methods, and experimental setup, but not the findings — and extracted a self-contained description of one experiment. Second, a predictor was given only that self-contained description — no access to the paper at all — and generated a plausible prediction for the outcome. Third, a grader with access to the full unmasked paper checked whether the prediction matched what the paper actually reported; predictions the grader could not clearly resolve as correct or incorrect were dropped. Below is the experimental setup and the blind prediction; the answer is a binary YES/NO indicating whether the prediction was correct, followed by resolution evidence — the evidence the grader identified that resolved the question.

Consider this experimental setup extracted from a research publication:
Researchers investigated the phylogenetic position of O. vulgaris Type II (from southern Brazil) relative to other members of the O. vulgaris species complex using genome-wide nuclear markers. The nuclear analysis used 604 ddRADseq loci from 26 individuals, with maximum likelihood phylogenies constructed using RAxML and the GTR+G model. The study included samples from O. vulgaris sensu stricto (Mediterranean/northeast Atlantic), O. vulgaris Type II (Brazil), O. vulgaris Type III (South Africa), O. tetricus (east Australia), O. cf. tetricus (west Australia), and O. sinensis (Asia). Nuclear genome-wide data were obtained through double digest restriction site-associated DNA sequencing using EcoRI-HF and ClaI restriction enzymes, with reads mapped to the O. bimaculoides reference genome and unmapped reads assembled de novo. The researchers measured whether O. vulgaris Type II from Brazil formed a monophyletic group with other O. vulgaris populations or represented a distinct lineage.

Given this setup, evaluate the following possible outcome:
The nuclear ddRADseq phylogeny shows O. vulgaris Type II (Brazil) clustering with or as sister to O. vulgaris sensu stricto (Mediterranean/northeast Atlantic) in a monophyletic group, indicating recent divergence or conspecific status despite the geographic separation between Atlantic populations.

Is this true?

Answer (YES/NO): NO